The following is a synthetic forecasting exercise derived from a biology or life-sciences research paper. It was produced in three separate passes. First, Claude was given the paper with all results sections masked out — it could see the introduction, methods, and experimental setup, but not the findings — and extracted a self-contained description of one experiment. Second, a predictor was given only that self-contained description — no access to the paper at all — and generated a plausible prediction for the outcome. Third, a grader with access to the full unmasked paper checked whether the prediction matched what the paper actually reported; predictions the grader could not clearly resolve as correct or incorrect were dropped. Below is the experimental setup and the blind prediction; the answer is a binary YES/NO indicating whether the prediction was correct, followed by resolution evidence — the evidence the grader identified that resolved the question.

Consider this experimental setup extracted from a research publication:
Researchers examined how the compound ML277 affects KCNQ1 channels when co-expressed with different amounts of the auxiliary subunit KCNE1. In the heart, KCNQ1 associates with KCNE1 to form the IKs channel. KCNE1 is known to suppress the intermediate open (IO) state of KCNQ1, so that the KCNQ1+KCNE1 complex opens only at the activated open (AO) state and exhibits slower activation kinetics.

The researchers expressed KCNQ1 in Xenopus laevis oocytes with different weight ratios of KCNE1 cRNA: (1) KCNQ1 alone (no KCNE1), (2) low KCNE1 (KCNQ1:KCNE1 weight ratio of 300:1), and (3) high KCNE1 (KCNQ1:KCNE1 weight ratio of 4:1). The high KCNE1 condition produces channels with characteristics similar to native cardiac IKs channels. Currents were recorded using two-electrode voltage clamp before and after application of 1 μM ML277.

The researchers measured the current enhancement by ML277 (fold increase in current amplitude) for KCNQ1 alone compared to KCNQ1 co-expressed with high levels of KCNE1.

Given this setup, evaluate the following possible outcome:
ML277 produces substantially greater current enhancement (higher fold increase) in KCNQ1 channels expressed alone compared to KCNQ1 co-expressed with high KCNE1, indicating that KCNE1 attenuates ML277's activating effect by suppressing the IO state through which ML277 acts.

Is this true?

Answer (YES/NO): NO